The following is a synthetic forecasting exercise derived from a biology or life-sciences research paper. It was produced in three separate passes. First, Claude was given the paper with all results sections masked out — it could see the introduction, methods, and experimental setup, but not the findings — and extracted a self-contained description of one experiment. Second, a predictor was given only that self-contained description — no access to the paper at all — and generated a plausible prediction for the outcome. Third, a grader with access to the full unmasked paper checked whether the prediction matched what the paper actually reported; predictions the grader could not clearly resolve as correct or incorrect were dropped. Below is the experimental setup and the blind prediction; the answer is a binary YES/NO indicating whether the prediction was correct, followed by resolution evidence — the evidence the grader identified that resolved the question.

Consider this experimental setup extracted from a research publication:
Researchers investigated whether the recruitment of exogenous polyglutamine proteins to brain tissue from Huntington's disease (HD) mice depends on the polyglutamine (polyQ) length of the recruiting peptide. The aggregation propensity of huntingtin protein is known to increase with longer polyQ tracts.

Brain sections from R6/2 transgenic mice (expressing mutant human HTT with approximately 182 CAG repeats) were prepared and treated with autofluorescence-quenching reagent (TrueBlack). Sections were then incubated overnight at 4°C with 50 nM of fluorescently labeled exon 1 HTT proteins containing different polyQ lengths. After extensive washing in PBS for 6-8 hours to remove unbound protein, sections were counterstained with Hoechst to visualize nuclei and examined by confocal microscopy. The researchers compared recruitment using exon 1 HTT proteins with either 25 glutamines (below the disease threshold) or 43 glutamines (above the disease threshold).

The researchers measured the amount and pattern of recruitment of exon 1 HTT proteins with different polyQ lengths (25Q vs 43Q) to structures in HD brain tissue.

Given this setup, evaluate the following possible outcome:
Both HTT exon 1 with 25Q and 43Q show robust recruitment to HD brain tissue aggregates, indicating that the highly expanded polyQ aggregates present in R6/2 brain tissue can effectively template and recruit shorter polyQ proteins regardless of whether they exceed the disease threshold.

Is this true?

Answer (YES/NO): YES